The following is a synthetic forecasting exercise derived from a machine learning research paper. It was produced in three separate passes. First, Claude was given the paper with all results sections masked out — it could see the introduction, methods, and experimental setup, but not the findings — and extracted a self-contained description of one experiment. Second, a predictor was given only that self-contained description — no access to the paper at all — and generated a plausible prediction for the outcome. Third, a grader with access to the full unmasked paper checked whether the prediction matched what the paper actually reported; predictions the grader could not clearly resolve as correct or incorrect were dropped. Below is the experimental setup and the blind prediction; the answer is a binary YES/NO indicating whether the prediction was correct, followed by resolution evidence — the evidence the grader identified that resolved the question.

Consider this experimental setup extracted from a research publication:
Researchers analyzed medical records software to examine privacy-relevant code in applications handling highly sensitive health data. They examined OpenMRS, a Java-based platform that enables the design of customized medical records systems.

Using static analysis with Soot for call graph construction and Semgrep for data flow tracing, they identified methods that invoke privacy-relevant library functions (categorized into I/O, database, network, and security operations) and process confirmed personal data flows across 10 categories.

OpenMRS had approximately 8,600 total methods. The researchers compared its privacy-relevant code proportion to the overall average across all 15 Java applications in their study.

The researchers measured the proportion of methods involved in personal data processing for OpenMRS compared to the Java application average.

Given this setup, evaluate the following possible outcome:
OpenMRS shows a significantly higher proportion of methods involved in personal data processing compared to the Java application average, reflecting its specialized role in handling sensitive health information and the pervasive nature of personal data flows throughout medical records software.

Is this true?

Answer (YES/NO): NO